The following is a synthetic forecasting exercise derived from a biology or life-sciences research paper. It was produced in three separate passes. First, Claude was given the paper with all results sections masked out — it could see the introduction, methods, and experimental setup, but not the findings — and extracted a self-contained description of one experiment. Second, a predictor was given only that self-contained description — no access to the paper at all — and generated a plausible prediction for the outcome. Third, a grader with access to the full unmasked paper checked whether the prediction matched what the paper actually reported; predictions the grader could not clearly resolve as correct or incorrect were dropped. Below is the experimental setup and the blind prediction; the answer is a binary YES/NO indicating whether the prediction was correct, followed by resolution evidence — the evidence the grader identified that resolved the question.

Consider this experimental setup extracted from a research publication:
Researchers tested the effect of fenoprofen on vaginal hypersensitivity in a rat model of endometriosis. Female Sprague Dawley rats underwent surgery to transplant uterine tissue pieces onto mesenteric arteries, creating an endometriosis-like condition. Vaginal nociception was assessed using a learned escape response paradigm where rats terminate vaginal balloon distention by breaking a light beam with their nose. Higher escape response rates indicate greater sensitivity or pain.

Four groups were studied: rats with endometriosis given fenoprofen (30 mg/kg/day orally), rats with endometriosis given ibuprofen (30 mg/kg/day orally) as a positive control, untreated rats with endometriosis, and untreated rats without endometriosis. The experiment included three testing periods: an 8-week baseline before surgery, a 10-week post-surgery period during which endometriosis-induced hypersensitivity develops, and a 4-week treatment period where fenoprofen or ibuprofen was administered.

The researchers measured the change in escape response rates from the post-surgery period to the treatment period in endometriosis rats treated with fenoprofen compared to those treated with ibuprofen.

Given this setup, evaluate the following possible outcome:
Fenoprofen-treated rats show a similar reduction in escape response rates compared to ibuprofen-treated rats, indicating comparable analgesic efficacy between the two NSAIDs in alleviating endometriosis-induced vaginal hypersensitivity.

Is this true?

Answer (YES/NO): YES